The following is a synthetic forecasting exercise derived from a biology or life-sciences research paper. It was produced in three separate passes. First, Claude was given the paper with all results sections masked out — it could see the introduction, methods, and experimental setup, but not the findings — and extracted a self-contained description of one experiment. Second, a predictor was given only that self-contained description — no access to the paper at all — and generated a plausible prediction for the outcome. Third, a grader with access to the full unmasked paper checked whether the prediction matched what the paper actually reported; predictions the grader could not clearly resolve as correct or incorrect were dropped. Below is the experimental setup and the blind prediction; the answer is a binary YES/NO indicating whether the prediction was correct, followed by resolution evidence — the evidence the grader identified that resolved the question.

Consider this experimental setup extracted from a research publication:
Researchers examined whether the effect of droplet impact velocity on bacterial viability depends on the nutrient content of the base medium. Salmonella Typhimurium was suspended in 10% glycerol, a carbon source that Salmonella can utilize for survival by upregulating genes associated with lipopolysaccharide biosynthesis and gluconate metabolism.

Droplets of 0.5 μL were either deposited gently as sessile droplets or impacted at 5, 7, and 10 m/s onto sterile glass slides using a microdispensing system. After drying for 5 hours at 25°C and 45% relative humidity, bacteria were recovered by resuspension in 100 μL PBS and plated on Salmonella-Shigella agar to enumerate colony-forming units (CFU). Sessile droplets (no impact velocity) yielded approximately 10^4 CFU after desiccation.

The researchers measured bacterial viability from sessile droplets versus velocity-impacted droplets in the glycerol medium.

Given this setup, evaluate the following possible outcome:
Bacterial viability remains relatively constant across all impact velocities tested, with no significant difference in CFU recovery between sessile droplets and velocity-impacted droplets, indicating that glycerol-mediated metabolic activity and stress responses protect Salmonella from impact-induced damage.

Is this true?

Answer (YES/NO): NO